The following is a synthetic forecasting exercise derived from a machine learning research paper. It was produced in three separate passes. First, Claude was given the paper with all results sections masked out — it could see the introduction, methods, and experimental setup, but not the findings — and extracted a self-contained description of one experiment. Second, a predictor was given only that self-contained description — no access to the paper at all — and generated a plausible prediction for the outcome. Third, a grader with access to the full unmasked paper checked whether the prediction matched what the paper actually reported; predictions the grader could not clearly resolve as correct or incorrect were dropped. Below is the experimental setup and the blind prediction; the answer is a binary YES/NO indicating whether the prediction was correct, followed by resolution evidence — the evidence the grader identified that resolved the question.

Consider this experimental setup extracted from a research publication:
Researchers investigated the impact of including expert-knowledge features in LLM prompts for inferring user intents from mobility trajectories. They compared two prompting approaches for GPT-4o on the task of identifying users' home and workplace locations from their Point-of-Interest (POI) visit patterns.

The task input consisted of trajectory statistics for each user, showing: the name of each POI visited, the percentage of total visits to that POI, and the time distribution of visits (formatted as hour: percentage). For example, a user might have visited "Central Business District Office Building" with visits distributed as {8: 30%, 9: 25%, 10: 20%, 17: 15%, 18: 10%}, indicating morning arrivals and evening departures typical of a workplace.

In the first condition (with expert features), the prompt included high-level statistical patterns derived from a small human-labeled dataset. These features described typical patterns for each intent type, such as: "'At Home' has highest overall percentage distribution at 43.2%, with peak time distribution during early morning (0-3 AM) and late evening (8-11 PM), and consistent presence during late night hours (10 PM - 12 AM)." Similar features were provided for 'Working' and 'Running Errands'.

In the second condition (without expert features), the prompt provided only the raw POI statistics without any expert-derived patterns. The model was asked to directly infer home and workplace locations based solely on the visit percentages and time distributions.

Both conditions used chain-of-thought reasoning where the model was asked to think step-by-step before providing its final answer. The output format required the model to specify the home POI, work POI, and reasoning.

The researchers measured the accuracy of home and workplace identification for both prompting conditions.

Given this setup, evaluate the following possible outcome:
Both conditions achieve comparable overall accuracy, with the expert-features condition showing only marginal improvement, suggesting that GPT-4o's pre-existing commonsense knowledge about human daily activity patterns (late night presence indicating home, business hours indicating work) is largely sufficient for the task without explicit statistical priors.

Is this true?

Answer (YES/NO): YES